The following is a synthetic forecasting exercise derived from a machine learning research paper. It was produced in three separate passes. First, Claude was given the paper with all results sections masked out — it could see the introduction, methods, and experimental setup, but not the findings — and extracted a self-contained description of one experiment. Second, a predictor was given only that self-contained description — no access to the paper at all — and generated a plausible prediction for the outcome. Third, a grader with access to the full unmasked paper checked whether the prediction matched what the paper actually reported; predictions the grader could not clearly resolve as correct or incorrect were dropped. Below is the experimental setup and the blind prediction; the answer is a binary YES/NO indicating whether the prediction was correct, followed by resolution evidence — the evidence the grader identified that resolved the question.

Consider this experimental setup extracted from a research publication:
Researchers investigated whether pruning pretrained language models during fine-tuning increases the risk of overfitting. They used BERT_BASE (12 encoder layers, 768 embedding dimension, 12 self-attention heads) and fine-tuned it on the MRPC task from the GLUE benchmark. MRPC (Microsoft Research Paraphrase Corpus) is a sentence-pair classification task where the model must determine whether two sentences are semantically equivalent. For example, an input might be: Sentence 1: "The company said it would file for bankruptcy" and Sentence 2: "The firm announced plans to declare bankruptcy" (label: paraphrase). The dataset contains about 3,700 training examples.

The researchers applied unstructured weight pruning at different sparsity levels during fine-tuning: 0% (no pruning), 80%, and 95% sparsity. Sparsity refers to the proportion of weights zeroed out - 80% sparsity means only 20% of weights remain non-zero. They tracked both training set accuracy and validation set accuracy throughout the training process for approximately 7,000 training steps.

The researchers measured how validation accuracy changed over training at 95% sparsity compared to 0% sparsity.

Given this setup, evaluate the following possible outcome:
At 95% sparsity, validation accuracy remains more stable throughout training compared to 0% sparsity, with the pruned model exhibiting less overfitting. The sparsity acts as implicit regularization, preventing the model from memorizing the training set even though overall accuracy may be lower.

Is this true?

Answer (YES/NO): NO